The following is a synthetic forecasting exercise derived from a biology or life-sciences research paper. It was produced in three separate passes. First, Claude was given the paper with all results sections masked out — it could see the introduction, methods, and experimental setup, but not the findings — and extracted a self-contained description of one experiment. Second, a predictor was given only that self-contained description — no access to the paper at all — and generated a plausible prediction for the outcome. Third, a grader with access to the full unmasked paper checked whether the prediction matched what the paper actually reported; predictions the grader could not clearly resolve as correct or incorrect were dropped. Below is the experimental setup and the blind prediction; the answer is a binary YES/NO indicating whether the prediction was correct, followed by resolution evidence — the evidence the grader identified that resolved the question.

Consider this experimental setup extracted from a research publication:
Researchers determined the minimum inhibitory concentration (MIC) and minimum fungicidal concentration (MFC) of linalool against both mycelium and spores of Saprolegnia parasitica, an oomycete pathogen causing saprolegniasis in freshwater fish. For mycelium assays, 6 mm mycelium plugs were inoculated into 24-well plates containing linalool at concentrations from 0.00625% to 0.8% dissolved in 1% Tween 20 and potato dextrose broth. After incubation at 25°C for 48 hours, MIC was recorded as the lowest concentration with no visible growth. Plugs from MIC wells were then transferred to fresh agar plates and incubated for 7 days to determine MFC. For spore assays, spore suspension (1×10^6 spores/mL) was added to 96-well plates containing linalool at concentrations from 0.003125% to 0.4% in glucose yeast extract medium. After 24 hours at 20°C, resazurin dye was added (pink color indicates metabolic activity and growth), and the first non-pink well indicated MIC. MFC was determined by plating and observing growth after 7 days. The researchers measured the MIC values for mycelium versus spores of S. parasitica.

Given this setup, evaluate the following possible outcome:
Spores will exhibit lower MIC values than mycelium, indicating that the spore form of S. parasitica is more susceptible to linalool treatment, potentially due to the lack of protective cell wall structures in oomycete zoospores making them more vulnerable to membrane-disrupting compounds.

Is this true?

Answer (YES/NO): YES